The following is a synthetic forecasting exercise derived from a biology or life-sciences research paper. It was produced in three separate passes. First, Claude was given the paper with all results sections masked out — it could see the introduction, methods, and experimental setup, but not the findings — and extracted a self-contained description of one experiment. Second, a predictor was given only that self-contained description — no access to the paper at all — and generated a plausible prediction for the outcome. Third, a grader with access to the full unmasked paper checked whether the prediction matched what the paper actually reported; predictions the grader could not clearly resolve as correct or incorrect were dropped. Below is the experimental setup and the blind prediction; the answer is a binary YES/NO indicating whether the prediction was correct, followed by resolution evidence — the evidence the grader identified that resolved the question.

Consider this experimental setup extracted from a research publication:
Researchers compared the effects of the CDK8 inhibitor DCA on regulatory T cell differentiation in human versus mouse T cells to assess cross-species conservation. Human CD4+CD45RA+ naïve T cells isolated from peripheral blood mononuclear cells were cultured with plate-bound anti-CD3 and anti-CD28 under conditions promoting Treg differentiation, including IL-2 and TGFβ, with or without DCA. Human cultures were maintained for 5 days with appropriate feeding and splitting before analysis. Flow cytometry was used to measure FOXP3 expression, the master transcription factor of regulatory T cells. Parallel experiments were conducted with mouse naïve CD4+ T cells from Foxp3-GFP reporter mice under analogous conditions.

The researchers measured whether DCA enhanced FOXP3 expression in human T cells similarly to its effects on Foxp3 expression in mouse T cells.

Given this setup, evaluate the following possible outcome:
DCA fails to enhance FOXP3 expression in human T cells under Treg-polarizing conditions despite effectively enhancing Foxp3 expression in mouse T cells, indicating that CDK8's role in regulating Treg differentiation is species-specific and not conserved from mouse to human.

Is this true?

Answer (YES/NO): NO